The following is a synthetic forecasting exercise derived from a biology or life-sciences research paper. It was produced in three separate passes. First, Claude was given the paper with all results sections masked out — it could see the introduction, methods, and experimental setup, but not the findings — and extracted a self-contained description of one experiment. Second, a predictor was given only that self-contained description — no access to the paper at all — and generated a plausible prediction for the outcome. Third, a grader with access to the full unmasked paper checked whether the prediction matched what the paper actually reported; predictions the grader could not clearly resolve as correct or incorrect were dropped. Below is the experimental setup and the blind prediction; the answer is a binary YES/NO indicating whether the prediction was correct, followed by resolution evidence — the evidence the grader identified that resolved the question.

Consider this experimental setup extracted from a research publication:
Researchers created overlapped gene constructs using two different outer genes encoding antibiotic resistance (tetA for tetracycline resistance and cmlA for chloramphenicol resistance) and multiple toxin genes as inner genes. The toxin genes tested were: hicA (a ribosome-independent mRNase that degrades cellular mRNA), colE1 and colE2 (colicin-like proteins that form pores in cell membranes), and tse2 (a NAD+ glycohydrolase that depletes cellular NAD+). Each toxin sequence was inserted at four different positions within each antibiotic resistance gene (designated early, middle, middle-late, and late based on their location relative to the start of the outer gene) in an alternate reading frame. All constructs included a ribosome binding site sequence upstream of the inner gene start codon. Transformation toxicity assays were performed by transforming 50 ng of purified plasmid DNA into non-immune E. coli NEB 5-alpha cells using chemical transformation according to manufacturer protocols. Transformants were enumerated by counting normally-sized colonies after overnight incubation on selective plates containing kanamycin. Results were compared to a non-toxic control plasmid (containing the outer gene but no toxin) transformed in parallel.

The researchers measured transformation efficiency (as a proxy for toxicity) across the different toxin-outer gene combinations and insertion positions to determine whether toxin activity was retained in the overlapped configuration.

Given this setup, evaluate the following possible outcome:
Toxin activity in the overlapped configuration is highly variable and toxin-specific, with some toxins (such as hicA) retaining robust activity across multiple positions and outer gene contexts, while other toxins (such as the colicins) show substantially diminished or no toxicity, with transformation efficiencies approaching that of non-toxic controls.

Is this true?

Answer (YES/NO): NO